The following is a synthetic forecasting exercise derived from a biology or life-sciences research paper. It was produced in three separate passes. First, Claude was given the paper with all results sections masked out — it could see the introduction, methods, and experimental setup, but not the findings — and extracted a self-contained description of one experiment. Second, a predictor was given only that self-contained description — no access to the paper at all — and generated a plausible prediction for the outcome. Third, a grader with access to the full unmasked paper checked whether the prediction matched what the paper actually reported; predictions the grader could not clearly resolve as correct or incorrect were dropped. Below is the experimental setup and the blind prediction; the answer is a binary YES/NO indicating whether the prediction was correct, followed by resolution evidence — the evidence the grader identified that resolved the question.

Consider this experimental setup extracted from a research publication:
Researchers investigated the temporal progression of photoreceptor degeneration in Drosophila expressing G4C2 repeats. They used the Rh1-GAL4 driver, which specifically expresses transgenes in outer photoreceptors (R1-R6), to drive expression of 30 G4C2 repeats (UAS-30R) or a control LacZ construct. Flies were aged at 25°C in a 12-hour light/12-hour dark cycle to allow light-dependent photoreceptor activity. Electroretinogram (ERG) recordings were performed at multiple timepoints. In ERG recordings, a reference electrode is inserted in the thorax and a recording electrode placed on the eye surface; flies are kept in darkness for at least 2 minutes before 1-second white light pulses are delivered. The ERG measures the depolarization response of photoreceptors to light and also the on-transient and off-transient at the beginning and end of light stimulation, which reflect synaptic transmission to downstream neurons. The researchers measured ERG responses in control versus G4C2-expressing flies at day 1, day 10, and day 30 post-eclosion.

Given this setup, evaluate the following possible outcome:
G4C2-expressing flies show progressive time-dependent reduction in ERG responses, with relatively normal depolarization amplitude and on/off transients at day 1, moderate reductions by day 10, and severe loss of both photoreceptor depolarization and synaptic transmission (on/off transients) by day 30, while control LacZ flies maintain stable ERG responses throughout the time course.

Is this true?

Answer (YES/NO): NO